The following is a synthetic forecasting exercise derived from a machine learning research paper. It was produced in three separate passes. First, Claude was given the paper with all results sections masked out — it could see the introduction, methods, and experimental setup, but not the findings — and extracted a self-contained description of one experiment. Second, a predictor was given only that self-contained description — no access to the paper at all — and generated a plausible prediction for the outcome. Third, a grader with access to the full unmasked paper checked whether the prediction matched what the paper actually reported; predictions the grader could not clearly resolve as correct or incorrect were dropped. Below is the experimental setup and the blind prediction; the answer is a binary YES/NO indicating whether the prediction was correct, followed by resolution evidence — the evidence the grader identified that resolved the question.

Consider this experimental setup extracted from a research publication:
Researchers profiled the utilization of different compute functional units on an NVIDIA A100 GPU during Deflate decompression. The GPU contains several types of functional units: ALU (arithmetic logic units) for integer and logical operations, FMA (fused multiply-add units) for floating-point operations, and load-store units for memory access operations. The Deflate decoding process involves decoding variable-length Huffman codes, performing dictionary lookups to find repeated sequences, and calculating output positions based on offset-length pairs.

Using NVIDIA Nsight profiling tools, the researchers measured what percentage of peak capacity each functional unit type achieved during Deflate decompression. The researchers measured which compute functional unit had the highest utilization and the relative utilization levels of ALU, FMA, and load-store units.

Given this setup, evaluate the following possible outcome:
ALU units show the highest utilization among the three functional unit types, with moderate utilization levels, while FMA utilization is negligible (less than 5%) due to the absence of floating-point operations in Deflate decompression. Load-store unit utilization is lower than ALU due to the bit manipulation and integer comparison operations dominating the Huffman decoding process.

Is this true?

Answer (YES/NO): NO